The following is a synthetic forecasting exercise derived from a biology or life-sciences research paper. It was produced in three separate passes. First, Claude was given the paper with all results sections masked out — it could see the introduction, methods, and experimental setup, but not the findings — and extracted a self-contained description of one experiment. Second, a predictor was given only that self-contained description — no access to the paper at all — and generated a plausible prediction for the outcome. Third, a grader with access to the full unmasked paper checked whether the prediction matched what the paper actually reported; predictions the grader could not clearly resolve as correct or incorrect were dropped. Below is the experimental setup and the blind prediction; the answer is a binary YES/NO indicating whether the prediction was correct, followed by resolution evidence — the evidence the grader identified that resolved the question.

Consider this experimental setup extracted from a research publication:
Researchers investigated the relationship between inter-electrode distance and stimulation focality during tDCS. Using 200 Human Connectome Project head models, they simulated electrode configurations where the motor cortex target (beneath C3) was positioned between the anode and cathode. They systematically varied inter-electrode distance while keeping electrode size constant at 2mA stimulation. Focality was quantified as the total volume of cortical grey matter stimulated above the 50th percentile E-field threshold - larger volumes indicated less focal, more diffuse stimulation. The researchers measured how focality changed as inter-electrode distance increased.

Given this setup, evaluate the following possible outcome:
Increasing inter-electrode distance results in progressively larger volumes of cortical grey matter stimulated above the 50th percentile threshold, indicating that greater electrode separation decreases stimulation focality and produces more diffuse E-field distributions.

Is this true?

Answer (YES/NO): YES